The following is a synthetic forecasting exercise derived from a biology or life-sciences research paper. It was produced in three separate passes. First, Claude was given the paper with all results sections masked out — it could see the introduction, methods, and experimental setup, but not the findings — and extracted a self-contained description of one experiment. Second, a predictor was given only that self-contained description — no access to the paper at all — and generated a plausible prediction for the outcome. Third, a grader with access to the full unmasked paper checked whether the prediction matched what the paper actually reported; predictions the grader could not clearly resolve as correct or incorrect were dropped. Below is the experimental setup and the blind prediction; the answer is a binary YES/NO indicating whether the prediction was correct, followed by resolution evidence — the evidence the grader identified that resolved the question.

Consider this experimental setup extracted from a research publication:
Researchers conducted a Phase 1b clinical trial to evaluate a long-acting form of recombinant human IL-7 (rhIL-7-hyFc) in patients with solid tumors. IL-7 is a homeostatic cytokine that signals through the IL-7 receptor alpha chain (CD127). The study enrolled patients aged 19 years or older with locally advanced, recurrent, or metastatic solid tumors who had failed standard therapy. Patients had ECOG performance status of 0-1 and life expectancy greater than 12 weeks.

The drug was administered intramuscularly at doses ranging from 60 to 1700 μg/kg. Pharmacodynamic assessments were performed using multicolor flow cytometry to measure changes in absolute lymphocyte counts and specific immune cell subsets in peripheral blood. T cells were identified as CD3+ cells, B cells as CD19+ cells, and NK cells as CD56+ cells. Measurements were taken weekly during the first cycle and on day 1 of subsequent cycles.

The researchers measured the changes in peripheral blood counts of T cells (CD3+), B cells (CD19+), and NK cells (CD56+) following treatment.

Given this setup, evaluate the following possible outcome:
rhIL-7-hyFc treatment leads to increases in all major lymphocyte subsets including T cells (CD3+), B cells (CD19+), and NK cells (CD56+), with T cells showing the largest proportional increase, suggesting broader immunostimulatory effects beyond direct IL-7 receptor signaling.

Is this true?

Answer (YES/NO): NO